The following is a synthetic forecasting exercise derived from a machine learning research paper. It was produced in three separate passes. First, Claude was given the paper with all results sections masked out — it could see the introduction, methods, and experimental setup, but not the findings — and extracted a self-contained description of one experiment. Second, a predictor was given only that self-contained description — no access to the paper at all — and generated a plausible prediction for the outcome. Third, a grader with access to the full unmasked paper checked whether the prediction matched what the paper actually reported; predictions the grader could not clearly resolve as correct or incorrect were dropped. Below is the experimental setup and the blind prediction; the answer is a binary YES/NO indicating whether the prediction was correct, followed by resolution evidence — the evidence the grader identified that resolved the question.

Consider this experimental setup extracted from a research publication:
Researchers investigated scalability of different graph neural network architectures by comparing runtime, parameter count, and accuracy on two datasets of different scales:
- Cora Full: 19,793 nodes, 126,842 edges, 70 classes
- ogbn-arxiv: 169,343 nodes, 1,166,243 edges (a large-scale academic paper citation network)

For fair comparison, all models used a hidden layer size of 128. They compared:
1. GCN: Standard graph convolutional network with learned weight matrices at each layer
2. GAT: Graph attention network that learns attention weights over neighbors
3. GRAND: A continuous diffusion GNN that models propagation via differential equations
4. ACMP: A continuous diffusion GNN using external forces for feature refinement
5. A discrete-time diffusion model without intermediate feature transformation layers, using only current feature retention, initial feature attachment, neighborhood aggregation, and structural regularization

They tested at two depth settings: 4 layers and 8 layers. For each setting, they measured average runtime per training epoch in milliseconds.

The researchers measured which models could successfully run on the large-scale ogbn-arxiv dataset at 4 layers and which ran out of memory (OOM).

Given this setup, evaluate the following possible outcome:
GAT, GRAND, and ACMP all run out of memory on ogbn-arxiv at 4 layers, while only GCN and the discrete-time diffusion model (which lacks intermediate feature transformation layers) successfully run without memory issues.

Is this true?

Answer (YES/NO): NO